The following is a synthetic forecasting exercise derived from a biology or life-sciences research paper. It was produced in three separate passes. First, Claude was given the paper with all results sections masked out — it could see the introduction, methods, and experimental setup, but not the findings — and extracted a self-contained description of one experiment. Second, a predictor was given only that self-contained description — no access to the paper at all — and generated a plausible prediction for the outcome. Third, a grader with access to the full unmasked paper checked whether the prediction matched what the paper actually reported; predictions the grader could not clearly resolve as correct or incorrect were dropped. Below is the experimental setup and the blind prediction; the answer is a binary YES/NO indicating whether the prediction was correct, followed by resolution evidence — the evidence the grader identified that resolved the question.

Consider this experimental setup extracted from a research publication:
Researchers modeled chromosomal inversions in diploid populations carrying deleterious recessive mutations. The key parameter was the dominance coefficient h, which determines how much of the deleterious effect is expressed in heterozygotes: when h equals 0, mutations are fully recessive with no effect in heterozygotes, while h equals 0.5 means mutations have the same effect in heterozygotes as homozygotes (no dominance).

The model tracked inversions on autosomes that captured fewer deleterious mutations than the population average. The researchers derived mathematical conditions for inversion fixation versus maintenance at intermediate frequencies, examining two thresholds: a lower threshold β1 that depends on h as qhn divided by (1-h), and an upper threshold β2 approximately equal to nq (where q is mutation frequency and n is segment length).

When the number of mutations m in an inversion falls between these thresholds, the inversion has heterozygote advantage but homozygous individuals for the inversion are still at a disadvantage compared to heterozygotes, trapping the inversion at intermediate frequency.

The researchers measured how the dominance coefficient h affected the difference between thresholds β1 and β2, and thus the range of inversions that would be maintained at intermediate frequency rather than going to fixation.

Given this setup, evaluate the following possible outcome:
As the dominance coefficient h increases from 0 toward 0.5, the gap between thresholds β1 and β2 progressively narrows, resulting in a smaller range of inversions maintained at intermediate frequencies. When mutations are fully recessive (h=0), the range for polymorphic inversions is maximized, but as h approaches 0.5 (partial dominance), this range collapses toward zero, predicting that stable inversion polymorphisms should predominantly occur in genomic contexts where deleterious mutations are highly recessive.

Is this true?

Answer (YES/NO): YES